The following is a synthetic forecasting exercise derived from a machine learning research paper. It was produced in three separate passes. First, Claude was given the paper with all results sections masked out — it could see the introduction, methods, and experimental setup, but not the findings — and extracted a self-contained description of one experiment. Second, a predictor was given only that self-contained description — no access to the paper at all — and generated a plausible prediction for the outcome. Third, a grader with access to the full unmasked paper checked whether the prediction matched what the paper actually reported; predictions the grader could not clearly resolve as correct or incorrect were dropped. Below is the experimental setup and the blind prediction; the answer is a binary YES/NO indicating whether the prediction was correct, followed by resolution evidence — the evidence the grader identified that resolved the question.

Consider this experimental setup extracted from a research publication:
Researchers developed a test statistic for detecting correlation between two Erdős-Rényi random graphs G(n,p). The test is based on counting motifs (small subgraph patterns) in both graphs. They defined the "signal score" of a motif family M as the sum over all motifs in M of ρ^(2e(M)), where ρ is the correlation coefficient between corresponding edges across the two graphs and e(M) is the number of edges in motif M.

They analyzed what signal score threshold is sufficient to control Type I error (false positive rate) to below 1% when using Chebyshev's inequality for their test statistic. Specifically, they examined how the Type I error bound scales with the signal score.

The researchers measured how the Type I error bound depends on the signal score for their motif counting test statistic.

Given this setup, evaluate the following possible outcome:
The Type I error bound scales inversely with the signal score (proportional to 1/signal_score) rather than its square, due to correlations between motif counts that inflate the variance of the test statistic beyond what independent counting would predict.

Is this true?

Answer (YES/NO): NO